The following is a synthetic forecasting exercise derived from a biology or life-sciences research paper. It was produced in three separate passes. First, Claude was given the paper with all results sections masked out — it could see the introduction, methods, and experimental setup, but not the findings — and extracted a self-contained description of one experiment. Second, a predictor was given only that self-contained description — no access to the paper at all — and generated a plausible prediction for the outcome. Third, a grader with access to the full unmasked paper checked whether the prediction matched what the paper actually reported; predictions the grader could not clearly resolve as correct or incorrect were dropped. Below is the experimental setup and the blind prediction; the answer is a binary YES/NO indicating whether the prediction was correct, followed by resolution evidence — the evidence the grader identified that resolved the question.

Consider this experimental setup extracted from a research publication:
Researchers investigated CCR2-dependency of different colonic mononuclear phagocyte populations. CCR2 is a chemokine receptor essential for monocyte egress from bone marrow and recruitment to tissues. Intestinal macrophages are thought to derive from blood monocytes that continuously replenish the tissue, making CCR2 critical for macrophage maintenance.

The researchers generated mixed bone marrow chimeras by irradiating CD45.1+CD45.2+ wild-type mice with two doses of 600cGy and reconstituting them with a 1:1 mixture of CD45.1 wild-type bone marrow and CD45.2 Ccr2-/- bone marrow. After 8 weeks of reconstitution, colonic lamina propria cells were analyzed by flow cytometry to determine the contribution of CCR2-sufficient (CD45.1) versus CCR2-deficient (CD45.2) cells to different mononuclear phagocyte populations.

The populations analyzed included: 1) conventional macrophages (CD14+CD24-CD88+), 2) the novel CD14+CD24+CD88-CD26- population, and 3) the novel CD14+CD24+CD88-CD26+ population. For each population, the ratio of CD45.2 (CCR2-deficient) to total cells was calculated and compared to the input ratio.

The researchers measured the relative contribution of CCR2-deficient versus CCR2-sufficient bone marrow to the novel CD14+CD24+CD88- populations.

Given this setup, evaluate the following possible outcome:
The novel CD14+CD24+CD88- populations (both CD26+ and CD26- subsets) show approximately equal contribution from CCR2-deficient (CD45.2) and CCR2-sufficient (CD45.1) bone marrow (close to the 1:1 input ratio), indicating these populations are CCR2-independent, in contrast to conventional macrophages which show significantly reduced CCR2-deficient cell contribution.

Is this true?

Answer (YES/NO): NO